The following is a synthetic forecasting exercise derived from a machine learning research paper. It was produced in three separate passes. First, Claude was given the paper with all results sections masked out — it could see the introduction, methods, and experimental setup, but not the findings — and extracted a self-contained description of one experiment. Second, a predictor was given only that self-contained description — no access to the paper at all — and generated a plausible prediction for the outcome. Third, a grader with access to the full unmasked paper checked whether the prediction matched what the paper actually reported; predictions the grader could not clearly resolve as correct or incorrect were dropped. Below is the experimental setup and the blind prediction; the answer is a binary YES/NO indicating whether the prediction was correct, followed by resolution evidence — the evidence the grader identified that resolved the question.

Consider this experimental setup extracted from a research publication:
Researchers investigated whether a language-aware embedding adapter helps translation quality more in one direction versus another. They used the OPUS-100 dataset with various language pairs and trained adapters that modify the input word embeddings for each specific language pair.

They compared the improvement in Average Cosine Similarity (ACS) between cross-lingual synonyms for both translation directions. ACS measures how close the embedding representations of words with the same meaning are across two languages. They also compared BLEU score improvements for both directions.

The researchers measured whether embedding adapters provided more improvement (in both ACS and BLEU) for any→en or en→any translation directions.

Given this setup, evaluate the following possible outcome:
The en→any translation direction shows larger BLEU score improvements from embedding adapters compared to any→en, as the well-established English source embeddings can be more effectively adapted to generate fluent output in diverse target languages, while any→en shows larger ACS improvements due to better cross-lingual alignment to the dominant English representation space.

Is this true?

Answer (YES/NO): NO